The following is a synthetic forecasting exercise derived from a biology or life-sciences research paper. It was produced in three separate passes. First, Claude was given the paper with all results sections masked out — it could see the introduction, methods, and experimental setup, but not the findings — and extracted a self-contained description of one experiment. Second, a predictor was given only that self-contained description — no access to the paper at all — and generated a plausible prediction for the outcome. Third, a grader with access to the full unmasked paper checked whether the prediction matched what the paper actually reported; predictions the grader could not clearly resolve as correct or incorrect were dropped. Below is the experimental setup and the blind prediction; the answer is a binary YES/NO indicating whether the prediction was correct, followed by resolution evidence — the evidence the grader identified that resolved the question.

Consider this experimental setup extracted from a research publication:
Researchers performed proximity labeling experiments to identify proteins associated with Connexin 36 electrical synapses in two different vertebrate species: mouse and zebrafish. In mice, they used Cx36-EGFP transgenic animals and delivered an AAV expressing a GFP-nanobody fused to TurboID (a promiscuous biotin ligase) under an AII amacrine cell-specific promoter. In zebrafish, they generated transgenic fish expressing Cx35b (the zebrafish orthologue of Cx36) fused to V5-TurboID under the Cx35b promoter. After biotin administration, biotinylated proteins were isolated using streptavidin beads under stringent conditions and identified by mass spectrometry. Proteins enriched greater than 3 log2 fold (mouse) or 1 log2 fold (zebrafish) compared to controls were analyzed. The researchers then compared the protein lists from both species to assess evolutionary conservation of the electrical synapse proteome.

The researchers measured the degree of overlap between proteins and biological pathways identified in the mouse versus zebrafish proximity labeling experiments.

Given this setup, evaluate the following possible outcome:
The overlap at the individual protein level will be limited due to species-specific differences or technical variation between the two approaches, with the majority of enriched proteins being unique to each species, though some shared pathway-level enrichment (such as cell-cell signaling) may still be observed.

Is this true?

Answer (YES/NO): NO